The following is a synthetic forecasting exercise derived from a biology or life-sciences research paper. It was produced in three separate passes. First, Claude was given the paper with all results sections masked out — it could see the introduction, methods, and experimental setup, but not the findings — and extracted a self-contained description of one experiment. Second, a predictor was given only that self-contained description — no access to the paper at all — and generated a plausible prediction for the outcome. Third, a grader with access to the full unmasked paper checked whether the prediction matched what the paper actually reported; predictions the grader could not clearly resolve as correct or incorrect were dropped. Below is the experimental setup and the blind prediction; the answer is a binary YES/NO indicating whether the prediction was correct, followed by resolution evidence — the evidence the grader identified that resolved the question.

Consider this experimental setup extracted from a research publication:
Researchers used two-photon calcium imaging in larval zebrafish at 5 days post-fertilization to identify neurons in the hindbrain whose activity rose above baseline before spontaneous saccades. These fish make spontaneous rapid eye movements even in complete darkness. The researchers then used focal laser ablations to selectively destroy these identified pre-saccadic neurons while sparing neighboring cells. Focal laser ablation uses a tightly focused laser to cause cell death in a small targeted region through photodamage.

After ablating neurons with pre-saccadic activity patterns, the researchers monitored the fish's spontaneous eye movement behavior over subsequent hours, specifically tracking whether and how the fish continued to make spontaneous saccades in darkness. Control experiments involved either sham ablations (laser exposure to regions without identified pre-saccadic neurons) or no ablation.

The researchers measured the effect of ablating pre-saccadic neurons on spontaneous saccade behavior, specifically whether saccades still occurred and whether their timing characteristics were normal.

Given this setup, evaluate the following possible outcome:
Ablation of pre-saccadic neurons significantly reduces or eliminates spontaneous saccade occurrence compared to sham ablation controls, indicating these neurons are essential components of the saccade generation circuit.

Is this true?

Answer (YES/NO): NO